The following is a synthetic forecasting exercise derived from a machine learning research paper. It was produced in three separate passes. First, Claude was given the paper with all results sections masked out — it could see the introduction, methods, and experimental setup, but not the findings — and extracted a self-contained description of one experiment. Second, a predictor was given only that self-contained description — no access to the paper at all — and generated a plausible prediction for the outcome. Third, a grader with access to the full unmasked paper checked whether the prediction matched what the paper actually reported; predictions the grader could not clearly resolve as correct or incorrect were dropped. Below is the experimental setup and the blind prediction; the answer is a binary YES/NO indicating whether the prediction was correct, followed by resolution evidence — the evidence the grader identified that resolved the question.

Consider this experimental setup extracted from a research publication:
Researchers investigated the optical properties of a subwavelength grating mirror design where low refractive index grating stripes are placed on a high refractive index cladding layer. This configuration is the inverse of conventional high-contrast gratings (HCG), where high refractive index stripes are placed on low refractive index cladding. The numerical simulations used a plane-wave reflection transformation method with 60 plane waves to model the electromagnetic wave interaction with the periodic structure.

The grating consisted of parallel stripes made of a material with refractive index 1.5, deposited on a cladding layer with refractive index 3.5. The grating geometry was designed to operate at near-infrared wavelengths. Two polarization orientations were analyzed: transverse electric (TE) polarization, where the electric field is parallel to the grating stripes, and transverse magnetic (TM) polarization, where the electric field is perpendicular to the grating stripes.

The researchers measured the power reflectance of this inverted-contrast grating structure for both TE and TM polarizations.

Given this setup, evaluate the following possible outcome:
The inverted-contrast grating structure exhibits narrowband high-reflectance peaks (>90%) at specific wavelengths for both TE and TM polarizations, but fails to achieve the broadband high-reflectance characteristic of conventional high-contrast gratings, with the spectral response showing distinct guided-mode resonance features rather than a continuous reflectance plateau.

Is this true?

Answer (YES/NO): NO